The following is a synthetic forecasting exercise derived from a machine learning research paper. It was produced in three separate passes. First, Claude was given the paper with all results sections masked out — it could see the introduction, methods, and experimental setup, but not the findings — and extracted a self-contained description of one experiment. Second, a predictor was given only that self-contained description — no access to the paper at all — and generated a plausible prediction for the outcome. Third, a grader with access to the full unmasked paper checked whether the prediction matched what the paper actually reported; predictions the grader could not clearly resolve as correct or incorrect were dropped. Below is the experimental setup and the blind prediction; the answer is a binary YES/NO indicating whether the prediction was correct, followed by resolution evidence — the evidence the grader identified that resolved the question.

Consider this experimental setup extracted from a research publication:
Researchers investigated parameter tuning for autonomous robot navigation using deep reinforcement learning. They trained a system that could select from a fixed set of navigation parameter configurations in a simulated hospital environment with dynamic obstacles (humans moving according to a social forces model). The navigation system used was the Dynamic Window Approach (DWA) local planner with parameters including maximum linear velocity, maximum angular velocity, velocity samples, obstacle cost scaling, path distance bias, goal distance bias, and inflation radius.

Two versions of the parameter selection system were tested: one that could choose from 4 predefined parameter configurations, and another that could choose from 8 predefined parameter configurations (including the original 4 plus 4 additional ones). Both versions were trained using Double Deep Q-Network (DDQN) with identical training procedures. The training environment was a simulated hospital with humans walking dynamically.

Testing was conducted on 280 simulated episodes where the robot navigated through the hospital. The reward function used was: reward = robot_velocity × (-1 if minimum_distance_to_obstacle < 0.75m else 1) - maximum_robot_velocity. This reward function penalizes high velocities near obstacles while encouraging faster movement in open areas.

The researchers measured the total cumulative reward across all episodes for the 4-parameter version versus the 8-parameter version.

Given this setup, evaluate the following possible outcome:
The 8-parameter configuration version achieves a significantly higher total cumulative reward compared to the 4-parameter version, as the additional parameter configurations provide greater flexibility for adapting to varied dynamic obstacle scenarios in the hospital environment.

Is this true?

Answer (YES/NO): NO